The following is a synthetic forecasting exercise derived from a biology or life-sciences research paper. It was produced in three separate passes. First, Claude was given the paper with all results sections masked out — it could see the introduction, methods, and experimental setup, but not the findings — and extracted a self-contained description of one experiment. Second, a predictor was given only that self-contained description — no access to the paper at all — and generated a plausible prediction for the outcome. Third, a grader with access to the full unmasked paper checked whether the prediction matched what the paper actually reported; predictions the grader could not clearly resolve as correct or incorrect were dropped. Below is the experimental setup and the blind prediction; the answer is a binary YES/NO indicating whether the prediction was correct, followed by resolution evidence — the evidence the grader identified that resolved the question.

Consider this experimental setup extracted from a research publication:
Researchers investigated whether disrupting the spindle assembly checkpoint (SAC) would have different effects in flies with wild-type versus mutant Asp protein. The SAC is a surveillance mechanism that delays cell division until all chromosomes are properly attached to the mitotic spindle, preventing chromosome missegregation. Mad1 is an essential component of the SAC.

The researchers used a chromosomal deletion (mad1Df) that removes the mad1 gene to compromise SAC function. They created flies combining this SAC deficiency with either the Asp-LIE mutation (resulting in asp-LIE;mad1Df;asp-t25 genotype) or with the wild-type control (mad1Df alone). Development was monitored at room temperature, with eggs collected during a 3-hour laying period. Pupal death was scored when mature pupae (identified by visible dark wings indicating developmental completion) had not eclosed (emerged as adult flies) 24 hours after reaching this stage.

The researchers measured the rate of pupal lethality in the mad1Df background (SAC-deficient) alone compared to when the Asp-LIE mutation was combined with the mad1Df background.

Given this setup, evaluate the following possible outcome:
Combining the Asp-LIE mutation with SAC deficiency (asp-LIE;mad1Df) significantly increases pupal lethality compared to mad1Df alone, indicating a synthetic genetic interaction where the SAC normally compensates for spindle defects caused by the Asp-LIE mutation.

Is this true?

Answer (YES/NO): YES